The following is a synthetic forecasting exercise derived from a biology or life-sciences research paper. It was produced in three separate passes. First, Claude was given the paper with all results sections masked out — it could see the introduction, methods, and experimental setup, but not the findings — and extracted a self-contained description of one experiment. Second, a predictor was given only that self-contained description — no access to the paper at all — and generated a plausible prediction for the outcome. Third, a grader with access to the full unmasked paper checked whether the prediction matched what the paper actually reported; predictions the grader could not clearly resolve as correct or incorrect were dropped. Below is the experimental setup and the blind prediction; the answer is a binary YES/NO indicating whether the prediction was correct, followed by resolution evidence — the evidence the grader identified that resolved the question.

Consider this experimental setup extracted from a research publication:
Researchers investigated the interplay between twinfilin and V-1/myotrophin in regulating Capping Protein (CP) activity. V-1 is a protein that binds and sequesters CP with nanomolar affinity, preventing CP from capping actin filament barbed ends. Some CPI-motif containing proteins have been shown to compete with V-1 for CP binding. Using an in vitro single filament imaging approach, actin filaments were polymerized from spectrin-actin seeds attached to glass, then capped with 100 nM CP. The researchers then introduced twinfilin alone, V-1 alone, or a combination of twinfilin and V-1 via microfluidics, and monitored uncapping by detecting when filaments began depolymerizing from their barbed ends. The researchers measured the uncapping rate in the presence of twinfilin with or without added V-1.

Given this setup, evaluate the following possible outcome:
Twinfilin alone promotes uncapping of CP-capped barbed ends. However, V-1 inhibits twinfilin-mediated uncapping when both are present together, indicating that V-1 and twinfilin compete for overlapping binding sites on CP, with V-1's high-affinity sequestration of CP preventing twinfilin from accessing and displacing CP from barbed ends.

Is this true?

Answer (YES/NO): NO